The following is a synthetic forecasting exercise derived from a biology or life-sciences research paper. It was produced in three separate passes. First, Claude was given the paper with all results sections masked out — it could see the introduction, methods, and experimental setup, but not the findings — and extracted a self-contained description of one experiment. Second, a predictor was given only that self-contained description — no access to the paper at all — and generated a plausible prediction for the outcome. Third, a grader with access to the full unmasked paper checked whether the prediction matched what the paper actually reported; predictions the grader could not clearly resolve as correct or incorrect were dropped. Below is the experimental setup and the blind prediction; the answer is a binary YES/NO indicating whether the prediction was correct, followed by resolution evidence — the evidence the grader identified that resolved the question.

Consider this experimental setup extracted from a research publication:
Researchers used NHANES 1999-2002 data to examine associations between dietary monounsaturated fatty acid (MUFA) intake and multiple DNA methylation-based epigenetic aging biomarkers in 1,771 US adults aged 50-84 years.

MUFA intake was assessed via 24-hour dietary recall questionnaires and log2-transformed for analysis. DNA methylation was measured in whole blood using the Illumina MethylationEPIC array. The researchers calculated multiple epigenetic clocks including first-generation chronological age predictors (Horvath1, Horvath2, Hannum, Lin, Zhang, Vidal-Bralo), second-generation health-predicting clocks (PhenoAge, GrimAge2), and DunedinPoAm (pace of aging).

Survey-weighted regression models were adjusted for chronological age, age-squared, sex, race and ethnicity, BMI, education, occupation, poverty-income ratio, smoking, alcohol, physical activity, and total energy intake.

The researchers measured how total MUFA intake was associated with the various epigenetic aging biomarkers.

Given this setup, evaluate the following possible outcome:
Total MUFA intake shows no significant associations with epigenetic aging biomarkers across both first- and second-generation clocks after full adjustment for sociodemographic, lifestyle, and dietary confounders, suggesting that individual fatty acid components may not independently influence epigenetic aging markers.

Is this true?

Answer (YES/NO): NO